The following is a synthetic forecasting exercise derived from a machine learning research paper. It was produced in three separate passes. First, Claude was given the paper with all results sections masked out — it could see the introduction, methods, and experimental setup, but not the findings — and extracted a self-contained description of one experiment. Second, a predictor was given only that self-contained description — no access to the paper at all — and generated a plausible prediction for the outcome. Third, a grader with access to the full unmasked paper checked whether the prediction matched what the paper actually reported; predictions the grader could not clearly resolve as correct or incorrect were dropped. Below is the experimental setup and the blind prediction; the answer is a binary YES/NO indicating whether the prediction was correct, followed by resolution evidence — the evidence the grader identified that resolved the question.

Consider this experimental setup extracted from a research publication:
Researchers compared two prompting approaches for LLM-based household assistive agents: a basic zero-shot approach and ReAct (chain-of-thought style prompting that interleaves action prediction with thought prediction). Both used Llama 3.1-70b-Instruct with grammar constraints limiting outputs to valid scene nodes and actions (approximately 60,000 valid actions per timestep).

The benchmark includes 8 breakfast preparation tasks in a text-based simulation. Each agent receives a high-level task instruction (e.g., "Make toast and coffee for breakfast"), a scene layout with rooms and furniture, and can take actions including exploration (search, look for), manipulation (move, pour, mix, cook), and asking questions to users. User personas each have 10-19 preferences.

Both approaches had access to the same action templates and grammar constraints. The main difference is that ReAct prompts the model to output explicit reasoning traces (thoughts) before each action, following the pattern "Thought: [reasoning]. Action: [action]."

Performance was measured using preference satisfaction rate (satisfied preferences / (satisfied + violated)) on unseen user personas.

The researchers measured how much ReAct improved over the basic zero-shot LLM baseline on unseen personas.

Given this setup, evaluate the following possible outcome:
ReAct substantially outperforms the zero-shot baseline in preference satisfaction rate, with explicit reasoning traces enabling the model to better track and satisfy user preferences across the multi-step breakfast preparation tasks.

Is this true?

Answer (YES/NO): NO